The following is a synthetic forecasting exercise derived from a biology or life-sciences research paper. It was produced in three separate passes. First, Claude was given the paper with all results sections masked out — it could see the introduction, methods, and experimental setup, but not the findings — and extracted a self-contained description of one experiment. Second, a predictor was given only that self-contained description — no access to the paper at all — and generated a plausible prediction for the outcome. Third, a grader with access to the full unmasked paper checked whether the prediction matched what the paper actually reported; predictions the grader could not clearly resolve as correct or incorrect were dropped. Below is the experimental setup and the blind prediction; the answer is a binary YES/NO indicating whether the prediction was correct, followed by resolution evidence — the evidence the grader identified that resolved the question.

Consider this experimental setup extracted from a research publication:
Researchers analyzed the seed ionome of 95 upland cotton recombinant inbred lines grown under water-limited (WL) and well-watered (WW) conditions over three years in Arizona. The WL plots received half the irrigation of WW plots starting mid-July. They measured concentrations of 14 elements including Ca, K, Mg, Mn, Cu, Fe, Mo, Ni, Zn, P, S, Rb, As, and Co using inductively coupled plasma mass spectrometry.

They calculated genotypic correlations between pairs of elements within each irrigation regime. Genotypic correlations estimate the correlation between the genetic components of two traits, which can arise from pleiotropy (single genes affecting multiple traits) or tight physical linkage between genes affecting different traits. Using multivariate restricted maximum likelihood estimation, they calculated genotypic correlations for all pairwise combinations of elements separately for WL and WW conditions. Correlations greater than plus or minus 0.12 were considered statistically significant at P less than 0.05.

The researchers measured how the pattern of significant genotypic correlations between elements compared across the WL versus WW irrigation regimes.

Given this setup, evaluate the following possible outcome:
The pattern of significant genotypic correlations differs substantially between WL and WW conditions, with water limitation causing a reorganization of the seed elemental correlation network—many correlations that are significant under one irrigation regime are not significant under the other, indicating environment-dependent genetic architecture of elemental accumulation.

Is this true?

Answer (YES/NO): NO